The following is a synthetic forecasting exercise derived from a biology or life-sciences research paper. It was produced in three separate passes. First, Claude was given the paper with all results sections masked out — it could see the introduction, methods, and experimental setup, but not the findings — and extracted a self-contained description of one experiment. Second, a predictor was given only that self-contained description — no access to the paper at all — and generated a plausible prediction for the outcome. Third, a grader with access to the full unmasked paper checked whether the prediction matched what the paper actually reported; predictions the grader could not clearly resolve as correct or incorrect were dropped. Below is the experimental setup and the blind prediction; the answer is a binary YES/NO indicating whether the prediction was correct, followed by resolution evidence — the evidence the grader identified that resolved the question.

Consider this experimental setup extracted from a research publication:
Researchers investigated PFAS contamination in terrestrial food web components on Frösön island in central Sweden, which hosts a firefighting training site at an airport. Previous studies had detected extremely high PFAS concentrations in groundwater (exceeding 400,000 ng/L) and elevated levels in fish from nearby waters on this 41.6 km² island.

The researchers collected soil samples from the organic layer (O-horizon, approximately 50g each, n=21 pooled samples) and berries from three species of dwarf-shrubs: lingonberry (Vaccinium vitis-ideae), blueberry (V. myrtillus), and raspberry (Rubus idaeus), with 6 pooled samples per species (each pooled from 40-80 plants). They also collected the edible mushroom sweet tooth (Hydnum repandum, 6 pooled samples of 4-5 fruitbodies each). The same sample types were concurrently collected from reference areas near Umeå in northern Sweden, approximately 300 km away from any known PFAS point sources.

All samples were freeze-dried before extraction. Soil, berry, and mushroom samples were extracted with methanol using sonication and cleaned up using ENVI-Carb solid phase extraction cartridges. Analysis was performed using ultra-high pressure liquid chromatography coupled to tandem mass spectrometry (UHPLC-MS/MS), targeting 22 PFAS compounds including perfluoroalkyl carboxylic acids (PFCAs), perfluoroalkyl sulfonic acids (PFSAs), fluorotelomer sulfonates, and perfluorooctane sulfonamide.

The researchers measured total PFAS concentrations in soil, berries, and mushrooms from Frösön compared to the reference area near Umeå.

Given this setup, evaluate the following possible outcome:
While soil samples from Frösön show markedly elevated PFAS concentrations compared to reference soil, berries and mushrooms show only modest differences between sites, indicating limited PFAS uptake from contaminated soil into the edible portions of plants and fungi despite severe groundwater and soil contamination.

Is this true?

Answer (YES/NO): NO